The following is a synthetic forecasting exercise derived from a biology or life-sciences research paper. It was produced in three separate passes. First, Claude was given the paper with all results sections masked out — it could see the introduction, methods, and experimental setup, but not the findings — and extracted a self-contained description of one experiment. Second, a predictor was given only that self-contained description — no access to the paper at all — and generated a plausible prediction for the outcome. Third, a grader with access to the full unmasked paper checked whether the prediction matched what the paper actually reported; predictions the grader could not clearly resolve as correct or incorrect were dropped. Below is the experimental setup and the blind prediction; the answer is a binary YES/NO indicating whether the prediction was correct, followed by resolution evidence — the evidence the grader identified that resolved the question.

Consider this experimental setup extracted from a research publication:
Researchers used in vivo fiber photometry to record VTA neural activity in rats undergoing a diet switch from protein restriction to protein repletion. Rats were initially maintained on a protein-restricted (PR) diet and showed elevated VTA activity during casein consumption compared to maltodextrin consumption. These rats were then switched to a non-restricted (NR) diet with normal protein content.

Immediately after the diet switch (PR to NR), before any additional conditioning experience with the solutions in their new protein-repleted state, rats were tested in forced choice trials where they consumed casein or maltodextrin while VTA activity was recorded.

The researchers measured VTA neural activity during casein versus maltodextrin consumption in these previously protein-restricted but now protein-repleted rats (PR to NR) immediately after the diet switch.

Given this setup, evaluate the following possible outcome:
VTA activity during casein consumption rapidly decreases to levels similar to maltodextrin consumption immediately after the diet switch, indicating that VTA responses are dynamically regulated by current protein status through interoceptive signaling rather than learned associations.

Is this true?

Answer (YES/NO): NO